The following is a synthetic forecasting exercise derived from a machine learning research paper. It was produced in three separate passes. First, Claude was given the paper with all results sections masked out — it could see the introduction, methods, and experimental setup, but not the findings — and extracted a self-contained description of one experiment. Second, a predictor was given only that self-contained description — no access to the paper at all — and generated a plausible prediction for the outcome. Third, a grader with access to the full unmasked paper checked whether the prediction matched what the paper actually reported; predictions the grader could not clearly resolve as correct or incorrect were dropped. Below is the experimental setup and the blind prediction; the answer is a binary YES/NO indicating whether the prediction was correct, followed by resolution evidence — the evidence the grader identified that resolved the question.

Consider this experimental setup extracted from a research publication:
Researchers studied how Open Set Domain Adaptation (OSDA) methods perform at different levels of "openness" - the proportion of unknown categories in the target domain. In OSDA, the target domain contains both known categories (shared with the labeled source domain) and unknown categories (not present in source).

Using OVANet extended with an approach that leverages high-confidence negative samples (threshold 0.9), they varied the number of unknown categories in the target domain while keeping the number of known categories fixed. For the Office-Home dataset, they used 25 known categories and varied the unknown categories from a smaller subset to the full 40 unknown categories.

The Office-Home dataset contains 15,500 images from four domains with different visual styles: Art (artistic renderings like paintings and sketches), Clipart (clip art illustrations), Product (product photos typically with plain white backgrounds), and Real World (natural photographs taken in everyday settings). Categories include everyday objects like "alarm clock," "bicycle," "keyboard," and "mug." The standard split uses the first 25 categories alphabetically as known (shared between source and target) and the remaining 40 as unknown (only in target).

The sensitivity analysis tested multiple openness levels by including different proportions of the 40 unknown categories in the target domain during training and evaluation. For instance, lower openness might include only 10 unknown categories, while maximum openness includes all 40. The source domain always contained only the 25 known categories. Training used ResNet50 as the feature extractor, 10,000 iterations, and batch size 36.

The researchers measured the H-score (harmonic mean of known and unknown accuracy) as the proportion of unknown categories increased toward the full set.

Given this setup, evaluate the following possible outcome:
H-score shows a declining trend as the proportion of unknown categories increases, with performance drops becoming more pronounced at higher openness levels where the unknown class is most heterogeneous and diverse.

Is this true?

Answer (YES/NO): NO